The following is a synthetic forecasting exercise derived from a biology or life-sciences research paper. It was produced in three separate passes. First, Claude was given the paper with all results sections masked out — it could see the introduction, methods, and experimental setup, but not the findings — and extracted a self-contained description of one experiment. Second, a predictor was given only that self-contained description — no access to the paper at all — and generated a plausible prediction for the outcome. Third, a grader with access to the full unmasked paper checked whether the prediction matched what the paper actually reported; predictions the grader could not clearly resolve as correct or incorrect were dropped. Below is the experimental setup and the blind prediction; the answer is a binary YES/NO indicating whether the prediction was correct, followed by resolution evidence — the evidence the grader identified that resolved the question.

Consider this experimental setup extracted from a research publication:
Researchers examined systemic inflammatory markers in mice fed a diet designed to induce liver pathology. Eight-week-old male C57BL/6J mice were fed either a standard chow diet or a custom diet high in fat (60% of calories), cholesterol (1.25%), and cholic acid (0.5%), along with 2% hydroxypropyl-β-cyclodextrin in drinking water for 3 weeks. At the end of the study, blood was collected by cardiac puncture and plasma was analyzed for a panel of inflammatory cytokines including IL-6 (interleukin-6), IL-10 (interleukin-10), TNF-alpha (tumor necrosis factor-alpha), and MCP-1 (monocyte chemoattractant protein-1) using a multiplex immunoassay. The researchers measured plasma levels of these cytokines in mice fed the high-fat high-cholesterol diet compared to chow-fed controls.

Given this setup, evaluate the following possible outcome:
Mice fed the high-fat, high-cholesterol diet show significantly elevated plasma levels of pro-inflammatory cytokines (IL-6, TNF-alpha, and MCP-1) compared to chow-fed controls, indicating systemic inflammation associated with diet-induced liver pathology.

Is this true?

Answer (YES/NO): NO